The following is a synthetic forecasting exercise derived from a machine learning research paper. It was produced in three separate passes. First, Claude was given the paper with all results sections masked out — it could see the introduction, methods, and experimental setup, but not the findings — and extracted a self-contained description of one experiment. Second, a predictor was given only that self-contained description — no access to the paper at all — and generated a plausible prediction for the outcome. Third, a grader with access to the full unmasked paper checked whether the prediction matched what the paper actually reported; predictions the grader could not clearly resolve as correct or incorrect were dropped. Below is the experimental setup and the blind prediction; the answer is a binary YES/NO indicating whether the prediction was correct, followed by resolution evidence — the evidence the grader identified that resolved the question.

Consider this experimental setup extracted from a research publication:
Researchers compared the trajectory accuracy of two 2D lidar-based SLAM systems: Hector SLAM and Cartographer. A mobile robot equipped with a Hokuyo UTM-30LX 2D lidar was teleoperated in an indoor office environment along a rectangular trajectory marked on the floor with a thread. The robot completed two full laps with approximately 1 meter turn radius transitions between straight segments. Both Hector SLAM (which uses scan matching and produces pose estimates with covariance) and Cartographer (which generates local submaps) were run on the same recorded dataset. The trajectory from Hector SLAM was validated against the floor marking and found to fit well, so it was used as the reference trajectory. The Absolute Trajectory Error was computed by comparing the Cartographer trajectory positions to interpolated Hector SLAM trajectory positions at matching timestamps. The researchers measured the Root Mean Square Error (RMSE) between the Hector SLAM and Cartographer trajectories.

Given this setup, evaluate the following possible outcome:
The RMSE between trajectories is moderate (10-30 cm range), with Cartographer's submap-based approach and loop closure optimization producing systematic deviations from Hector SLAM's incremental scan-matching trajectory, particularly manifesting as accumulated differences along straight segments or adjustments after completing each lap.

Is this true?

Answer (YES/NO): NO